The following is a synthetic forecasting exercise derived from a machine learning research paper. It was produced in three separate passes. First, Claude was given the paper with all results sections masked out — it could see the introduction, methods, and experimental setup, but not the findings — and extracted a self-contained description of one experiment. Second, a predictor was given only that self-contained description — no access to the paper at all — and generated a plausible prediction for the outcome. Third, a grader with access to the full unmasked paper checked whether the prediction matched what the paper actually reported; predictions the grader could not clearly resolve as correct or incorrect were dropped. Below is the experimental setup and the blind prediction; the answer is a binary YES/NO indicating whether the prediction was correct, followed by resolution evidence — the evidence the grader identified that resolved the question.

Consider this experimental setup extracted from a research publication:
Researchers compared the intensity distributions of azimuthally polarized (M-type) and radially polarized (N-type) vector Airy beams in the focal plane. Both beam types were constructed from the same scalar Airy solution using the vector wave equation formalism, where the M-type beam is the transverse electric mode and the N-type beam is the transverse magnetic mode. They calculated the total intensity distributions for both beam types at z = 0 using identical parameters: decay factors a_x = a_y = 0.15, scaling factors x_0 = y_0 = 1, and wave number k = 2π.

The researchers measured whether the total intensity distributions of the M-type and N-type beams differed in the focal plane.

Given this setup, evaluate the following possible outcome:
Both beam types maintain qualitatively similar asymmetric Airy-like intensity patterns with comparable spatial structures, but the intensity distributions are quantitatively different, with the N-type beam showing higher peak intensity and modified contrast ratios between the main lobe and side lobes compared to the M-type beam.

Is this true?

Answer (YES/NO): NO